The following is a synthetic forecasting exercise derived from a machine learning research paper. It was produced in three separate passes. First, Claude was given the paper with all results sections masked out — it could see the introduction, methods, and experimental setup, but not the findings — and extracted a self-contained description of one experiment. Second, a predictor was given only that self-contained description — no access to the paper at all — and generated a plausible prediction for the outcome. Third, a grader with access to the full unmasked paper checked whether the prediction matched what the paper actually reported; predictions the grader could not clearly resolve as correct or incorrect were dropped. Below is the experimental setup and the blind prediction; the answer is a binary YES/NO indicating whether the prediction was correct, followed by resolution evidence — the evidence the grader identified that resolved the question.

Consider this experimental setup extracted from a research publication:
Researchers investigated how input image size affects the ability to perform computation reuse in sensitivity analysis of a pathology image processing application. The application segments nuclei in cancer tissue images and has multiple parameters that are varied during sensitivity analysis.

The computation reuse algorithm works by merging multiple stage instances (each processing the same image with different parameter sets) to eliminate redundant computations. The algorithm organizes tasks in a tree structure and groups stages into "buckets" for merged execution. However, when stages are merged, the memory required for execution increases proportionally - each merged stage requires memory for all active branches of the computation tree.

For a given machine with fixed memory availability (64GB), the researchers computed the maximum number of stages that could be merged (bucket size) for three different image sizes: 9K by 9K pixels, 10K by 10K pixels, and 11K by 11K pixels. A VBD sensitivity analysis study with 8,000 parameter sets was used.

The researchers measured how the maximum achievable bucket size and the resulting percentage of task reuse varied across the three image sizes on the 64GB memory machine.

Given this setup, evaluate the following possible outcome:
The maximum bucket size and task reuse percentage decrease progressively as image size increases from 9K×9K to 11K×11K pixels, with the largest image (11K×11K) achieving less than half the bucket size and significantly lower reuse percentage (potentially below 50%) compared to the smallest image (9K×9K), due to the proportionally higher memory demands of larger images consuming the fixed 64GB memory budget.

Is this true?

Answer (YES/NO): NO